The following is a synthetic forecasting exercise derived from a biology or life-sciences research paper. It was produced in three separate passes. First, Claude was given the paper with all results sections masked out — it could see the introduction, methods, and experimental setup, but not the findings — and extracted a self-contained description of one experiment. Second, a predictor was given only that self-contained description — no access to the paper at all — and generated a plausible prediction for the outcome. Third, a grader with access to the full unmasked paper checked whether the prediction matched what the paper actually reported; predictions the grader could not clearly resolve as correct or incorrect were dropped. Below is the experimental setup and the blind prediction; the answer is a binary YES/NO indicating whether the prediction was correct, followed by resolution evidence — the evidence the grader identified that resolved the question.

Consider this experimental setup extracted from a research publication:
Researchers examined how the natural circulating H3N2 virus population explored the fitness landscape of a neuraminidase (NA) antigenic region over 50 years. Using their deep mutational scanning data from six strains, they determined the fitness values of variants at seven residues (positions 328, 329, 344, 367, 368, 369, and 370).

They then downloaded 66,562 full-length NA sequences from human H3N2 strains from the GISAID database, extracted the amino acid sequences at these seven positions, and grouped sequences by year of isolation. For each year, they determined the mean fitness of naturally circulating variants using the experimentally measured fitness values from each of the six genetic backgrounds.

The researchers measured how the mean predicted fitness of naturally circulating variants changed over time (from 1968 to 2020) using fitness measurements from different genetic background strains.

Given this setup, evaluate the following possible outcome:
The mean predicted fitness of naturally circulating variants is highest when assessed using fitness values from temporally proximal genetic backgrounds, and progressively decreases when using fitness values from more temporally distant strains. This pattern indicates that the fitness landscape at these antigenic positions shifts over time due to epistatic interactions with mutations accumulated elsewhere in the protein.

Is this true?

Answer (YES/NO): NO